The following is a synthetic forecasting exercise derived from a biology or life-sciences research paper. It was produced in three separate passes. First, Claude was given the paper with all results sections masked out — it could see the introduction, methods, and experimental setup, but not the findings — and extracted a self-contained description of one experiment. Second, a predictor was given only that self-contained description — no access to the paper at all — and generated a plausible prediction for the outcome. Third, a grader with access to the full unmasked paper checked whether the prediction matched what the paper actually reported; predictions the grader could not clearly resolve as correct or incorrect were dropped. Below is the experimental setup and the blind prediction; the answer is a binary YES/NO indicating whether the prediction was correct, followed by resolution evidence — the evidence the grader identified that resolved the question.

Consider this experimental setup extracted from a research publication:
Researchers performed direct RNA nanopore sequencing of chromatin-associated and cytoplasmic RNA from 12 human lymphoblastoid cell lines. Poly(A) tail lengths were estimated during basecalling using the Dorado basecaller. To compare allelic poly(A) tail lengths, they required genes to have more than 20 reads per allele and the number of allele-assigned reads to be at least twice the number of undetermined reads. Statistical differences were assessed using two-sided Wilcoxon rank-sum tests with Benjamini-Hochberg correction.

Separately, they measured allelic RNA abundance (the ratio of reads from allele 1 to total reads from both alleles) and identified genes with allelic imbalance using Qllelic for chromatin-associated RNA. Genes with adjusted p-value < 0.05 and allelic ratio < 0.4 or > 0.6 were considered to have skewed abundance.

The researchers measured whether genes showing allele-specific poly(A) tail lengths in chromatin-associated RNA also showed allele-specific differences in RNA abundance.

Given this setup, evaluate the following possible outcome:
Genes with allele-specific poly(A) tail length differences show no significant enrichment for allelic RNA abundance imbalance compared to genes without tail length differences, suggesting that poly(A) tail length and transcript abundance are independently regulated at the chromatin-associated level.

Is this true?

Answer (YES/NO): NO